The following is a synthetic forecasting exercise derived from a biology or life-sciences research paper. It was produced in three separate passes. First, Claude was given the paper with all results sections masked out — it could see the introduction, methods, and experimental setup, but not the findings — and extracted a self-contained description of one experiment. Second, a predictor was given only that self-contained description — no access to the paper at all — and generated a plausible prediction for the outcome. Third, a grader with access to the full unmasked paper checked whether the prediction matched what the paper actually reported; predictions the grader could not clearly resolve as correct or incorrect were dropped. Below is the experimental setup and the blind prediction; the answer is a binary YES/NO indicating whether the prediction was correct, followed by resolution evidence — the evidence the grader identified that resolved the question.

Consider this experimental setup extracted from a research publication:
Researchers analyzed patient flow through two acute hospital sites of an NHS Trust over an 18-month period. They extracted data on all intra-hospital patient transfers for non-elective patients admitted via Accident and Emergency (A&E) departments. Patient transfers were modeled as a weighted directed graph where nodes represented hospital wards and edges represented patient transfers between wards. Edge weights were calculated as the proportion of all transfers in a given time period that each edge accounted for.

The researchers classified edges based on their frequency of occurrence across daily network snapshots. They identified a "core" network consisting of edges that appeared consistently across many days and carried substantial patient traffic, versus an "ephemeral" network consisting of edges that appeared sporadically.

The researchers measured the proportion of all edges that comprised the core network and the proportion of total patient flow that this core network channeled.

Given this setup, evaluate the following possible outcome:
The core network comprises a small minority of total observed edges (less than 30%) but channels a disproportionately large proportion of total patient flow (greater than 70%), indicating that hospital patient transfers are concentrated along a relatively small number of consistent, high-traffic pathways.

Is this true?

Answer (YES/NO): YES